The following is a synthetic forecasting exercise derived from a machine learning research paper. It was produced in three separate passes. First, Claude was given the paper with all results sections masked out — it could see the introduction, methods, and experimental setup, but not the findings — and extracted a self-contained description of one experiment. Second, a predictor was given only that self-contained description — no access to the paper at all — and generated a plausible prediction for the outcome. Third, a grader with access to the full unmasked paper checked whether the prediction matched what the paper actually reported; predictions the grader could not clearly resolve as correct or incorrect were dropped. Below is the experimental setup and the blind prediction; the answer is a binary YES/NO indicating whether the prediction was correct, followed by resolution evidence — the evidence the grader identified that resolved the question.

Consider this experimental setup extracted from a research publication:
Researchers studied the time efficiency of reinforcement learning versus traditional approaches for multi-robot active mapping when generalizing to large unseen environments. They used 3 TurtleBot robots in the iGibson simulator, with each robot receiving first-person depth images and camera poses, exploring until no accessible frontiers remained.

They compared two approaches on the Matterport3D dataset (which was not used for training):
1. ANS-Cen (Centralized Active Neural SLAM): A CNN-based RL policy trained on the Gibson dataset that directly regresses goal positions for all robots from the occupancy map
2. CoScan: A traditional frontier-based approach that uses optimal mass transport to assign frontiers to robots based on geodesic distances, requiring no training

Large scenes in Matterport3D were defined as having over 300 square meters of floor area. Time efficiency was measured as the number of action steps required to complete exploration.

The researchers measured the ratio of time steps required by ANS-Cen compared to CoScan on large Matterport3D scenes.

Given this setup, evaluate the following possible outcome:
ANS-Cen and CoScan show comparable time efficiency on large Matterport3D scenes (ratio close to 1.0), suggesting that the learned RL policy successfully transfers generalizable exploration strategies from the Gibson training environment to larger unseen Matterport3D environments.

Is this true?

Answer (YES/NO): NO